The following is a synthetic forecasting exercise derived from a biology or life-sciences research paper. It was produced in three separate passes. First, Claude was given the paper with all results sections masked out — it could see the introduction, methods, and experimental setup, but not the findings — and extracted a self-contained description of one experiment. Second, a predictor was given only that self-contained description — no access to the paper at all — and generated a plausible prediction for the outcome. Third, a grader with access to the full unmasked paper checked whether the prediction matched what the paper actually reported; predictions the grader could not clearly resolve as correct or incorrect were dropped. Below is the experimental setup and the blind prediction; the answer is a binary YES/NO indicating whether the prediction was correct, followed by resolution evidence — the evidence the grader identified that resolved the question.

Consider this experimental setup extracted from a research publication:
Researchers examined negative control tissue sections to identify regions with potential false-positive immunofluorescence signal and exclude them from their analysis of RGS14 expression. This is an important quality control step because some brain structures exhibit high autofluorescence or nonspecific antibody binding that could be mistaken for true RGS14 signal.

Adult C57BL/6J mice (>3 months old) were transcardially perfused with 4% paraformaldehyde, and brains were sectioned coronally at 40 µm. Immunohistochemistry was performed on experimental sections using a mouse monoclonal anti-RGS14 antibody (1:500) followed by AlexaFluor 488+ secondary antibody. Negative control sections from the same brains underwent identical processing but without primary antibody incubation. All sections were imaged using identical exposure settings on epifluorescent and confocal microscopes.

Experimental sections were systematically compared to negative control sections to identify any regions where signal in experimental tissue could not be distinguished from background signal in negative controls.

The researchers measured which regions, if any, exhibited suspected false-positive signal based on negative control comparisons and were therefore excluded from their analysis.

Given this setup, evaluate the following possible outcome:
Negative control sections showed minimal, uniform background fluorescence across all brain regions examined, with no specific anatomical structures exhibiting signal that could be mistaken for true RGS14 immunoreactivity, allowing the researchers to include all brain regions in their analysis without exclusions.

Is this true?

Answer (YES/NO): NO